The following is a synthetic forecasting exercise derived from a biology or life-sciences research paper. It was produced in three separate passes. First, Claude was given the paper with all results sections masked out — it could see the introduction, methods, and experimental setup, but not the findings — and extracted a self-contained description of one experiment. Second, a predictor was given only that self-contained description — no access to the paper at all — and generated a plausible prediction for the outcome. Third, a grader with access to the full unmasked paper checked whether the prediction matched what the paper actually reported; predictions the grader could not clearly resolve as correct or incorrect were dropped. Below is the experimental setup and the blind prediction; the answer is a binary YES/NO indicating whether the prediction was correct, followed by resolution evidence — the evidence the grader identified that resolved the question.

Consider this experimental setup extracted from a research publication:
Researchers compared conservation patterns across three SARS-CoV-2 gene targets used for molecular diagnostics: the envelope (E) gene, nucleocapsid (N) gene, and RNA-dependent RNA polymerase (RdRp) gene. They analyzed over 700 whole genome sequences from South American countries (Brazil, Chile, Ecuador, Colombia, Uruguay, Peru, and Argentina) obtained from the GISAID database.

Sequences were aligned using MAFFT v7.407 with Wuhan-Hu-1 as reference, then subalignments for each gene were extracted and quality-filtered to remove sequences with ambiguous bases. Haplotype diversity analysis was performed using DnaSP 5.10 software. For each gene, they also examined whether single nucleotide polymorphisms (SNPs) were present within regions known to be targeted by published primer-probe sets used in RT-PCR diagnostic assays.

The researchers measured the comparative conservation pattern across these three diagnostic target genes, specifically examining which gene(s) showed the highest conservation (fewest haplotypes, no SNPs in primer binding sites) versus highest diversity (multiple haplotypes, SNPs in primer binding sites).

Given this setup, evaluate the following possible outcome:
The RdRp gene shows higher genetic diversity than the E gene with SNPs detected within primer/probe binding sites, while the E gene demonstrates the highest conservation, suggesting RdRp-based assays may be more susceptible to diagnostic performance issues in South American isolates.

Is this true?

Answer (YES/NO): YES